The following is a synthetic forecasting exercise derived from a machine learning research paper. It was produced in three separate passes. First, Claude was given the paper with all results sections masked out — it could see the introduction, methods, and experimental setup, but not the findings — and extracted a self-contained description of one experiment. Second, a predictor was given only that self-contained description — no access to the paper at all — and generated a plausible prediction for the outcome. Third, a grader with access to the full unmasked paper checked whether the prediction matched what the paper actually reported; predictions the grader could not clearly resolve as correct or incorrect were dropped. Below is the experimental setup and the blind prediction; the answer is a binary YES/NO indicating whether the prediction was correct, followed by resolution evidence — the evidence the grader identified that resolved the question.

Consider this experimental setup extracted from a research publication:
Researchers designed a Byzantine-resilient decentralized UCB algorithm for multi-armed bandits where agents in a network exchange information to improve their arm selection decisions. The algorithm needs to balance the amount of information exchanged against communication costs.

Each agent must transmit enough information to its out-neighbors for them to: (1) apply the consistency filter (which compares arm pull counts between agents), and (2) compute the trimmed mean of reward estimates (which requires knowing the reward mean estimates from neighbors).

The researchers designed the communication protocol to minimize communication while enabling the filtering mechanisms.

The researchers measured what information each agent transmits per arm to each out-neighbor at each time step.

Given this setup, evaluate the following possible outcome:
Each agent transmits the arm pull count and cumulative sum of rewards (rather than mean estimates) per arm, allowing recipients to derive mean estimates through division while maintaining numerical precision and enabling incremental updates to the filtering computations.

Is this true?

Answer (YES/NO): NO